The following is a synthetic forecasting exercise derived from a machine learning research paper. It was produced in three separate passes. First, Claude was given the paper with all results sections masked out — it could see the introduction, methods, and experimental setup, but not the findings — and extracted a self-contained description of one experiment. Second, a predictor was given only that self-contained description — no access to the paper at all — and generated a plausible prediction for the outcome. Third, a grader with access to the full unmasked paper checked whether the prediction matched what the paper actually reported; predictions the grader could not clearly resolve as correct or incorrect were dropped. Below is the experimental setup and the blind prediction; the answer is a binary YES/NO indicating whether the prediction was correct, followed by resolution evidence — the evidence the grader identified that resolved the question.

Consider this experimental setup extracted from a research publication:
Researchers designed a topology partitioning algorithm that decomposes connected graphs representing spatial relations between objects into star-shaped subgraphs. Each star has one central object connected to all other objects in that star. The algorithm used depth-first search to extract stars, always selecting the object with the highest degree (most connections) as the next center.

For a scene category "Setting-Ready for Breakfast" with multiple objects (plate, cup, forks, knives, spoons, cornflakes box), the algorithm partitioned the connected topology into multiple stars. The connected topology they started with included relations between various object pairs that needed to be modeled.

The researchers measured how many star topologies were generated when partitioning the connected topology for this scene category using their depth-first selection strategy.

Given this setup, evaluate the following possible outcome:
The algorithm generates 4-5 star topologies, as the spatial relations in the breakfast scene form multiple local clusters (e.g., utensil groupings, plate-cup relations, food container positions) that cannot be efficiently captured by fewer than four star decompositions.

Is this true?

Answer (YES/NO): YES